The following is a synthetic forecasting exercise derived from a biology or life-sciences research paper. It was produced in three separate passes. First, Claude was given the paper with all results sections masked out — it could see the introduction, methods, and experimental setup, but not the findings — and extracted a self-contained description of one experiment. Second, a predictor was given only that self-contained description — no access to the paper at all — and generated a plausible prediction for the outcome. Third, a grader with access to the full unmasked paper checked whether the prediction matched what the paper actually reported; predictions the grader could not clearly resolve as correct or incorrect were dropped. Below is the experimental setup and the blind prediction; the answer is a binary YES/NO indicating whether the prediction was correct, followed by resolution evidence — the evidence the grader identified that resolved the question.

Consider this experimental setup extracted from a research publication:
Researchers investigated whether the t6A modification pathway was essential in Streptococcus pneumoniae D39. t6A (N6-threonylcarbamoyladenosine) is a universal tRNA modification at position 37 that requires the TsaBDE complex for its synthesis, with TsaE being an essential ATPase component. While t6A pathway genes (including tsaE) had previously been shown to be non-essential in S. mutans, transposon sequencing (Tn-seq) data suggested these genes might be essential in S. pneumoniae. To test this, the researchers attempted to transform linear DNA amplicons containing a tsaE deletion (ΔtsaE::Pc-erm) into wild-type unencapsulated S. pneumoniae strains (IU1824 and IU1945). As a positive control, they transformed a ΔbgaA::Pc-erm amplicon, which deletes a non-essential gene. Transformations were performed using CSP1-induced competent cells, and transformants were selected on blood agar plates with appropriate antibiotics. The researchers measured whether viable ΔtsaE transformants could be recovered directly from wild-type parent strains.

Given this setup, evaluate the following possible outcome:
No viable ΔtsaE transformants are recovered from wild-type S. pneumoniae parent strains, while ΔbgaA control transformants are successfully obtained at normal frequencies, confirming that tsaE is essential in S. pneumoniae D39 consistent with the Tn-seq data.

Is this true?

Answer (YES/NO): NO